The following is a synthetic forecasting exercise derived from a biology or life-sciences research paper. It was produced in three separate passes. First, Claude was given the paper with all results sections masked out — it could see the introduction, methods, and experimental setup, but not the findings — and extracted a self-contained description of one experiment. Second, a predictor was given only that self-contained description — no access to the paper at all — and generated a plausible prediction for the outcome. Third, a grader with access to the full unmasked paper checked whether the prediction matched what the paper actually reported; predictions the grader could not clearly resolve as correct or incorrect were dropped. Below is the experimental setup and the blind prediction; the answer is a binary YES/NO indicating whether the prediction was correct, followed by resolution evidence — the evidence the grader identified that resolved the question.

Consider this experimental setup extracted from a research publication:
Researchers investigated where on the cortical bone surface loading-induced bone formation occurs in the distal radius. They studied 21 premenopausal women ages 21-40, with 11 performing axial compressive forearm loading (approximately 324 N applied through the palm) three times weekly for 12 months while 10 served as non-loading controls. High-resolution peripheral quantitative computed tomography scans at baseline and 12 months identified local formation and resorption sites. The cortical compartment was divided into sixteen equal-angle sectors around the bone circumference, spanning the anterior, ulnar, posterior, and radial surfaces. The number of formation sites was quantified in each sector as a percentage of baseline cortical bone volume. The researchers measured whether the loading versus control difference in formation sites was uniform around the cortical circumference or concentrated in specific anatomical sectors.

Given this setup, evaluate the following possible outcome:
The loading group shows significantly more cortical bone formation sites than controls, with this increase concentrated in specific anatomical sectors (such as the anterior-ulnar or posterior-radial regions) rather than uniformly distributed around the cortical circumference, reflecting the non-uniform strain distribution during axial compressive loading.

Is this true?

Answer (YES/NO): NO